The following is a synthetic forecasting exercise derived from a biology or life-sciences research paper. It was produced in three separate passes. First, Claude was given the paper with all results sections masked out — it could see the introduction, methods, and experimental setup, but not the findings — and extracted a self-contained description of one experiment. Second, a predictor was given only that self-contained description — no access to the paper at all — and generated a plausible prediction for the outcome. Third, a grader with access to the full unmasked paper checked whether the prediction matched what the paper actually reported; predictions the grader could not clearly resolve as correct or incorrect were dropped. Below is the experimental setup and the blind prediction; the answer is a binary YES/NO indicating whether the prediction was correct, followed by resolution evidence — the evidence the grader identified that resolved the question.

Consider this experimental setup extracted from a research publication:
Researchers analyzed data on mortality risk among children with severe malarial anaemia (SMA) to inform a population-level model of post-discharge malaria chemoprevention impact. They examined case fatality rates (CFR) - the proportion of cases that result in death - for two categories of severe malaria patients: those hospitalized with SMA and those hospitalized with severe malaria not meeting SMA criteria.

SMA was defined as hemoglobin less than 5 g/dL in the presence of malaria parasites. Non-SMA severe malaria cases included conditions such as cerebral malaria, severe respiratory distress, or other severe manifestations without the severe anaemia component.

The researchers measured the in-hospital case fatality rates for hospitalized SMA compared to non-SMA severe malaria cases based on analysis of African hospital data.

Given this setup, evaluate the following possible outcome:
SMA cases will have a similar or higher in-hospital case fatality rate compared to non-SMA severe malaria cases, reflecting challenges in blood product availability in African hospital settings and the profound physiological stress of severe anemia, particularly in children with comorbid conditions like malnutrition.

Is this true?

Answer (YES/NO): YES